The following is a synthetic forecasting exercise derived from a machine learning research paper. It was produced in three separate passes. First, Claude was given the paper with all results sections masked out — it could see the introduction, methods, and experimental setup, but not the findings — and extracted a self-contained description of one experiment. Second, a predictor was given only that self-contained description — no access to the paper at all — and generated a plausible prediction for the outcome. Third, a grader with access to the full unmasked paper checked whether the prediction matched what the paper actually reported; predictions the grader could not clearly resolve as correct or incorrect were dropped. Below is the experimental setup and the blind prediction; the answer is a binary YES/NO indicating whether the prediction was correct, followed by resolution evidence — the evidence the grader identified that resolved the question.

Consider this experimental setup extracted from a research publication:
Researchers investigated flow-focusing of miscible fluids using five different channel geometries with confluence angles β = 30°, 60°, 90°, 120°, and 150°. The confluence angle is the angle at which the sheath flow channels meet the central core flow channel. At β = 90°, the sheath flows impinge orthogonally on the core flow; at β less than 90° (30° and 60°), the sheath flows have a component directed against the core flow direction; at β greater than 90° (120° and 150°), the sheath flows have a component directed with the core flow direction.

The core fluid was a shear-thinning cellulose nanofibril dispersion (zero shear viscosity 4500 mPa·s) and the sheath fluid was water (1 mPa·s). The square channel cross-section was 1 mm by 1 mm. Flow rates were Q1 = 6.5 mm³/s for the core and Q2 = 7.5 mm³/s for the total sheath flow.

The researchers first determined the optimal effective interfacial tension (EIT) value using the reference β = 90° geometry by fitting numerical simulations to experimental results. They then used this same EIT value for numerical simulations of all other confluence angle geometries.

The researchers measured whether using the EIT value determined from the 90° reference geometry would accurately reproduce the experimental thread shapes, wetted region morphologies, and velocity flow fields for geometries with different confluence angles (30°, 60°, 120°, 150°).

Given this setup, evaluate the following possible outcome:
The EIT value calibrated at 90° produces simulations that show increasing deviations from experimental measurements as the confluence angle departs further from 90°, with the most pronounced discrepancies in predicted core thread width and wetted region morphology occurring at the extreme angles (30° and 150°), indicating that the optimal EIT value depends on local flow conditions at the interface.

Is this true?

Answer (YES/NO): NO